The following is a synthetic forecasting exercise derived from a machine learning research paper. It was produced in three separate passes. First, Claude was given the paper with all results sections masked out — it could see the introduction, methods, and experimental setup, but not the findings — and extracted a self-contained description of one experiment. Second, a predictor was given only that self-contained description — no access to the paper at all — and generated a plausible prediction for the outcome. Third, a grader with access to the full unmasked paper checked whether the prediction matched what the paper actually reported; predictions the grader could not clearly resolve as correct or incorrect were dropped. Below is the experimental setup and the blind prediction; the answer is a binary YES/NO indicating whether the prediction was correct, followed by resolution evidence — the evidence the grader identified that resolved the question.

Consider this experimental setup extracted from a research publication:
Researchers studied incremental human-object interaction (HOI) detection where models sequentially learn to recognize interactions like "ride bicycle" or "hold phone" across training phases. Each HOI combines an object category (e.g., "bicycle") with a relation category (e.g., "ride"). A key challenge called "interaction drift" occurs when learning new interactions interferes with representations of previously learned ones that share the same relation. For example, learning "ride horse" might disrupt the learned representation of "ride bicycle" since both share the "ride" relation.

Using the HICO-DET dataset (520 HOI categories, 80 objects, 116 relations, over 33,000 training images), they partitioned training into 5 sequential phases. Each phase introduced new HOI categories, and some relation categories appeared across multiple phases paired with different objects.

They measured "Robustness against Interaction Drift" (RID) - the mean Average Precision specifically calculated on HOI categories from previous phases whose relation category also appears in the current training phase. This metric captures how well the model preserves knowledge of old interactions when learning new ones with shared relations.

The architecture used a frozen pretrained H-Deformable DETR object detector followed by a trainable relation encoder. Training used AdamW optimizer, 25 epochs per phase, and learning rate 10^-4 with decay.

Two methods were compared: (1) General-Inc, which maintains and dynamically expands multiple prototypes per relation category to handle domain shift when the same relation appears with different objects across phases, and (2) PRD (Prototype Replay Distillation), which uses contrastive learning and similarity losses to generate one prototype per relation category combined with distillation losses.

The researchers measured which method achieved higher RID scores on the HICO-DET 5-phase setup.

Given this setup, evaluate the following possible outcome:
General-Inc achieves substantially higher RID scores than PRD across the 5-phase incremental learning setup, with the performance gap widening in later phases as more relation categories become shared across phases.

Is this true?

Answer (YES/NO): NO